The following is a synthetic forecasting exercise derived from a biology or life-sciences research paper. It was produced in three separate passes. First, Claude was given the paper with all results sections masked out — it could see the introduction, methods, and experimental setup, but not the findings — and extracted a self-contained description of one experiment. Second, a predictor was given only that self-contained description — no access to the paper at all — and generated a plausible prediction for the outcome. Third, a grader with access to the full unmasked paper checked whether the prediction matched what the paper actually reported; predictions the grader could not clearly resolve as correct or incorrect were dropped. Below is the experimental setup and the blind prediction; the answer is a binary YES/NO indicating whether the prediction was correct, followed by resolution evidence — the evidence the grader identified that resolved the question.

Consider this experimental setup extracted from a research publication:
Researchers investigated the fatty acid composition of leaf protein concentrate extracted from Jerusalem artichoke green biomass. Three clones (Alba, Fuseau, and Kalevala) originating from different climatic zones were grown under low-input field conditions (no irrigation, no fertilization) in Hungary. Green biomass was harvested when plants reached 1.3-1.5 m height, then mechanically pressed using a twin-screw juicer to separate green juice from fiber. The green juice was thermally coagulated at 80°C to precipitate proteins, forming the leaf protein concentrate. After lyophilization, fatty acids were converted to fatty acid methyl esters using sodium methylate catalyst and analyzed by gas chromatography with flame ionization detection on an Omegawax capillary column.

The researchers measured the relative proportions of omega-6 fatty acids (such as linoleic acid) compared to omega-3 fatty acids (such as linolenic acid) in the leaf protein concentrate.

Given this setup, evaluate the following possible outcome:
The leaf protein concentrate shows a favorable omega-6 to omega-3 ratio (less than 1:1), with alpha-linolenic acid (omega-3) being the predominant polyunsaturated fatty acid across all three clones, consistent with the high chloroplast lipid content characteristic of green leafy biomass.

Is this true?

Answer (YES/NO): YES